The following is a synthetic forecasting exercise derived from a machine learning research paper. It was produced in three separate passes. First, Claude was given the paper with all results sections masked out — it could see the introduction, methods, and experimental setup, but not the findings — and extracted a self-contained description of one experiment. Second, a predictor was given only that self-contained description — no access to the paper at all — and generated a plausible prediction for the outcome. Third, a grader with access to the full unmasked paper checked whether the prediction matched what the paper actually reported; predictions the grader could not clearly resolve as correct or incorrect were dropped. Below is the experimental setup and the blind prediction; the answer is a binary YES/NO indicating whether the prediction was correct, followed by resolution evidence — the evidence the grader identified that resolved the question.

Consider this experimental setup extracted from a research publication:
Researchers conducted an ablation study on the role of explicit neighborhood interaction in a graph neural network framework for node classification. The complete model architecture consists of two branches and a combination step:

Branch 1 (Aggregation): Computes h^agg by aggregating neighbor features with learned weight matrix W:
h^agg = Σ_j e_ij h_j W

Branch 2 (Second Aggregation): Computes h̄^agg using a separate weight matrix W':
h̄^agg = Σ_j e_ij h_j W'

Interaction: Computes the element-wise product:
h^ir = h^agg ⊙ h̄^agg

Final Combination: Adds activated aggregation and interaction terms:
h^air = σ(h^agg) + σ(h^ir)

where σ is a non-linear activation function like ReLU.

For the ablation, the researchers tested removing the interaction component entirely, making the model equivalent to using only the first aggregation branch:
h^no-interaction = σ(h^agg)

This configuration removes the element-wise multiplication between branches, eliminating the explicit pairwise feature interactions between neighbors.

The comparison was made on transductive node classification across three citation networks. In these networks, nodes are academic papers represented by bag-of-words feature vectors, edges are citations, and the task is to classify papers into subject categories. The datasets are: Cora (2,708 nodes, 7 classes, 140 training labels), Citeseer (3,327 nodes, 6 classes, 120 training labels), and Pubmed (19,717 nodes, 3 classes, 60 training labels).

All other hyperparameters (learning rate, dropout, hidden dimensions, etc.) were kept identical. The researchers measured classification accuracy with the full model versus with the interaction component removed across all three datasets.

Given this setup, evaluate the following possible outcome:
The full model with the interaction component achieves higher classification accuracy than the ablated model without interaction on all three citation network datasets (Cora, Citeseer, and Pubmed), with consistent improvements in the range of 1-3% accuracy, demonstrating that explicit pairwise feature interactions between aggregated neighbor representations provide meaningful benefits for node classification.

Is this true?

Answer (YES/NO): YES